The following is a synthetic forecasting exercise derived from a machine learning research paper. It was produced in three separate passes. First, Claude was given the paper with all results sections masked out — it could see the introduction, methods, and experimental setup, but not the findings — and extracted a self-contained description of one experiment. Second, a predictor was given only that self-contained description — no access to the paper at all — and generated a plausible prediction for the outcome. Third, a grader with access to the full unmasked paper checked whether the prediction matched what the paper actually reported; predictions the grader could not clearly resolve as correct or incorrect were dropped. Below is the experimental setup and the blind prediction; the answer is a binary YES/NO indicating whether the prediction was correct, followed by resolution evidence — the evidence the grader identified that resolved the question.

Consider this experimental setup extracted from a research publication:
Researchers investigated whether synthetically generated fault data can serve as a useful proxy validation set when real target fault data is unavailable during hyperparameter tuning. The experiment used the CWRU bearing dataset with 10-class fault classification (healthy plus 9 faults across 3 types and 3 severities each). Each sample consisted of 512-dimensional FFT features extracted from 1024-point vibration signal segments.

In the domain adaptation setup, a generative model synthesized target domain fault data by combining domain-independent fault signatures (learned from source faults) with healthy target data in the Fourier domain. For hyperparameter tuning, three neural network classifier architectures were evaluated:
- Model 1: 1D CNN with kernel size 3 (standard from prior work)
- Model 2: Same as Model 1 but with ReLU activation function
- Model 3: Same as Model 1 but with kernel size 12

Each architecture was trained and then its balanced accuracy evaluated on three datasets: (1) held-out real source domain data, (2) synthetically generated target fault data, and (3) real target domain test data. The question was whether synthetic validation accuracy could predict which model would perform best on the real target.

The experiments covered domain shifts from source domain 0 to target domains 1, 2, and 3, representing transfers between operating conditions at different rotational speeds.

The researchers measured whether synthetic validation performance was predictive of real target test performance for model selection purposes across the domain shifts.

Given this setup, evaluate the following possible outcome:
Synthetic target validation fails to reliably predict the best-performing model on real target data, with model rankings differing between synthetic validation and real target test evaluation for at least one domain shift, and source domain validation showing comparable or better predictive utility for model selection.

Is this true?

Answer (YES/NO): NO